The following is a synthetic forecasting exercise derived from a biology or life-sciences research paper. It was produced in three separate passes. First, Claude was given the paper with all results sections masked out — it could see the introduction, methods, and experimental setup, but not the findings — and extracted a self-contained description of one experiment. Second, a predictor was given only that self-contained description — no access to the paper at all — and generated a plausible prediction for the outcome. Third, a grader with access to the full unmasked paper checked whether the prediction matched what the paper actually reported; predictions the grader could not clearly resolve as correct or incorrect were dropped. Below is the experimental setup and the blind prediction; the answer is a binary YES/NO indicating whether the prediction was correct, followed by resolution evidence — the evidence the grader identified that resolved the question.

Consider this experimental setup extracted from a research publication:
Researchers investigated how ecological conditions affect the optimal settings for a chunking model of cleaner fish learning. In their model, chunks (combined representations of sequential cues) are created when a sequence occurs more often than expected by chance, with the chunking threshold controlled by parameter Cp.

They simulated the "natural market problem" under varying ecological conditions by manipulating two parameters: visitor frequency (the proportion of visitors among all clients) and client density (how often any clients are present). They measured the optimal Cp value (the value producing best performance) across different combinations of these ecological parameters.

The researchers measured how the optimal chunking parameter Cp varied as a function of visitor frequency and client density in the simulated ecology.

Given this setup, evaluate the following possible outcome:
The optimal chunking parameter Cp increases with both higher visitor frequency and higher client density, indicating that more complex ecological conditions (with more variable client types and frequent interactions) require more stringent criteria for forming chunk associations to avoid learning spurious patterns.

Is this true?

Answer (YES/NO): NO